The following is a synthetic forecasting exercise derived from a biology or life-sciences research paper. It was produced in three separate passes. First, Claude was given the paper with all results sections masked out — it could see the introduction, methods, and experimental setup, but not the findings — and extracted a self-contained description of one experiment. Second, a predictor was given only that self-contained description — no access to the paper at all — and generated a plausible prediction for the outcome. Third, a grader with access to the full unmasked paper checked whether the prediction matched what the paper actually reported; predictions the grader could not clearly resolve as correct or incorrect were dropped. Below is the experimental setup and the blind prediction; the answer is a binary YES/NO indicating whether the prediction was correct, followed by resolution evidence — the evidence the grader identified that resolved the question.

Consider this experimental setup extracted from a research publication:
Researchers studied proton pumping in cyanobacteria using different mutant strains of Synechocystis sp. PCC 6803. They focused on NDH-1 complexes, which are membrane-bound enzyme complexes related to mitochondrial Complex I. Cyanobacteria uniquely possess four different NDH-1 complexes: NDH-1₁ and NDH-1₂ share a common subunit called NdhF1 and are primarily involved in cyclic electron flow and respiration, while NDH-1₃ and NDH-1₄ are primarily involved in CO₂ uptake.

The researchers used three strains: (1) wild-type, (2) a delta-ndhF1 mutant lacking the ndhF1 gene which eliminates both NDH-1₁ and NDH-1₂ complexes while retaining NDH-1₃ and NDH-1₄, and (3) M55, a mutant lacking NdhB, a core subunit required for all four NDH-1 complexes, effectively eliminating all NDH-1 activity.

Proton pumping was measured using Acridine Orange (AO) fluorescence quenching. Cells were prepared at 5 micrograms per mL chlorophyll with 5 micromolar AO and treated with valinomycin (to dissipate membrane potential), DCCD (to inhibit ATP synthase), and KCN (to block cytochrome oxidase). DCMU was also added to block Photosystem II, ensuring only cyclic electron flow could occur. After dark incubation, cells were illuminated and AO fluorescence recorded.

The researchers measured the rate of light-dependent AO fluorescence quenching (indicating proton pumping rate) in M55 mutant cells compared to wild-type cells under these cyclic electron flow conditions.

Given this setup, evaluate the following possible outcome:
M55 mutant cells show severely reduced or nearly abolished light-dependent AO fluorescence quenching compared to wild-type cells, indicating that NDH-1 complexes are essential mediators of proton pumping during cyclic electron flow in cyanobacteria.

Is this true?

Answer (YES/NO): YES